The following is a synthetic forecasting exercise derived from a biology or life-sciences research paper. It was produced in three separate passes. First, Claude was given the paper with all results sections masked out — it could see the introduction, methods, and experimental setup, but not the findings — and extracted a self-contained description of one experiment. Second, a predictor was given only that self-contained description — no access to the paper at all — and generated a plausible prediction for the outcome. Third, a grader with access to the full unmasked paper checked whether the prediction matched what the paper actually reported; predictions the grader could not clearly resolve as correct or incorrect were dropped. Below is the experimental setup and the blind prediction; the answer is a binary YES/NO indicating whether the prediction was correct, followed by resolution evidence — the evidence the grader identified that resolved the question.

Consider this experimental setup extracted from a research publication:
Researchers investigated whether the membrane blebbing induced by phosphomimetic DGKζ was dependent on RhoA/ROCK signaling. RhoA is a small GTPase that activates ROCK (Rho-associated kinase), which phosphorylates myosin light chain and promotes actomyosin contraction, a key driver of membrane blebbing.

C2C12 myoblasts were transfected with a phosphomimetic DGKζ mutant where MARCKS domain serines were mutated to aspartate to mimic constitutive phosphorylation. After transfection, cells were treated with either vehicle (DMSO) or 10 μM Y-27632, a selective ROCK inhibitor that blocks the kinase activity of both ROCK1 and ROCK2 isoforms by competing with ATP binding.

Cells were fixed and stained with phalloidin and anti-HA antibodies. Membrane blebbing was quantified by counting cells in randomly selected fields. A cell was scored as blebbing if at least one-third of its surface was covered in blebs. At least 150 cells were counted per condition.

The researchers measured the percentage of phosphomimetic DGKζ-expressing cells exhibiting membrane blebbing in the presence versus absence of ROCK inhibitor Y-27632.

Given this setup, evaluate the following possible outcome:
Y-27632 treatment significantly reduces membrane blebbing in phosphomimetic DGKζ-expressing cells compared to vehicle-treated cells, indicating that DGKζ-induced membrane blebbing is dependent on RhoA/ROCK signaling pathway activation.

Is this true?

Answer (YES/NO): YES